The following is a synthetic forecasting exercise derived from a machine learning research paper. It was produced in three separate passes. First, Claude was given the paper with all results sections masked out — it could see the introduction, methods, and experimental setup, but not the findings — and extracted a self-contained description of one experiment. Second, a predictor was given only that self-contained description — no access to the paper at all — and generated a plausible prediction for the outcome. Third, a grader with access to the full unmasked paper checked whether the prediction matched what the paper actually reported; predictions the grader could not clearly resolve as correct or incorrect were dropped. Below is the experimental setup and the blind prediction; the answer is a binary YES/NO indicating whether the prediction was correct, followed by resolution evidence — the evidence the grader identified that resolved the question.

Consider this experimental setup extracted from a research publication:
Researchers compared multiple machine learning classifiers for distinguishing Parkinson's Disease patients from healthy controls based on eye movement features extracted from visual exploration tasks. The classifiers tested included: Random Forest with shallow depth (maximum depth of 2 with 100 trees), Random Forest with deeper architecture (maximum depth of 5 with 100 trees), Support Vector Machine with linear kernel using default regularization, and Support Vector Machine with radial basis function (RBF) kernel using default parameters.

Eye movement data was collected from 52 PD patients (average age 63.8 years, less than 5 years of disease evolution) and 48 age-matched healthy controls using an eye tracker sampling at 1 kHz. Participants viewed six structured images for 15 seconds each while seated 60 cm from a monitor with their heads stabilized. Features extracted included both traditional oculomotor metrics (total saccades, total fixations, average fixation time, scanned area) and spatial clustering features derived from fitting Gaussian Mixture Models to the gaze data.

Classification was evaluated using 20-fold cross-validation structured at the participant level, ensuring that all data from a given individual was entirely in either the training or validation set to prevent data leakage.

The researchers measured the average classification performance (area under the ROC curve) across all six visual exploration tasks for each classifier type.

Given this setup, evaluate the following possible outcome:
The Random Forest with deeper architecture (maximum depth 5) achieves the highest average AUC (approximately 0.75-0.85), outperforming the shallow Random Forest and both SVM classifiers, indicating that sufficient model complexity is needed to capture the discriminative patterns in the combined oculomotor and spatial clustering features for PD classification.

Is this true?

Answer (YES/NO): NO